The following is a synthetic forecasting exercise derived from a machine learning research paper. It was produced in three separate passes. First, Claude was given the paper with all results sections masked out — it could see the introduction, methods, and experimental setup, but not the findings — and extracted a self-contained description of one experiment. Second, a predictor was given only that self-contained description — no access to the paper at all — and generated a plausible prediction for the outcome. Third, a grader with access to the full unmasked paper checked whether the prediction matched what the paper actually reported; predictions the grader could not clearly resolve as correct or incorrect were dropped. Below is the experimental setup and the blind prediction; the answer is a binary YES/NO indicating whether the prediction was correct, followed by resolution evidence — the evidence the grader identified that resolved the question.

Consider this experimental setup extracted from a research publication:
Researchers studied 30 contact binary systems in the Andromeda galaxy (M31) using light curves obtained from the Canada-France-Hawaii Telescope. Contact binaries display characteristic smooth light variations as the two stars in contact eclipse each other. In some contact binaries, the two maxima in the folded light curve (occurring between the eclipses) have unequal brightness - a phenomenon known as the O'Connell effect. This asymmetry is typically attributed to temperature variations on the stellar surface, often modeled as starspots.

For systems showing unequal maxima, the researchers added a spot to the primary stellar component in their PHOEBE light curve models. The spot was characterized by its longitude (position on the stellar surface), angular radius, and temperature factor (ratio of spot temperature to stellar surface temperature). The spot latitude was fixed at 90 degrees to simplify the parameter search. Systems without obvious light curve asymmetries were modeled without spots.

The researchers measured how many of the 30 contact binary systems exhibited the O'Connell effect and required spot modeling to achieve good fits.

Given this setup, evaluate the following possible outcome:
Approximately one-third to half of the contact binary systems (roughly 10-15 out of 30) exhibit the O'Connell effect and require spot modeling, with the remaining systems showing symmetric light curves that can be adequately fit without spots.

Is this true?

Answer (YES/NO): YES